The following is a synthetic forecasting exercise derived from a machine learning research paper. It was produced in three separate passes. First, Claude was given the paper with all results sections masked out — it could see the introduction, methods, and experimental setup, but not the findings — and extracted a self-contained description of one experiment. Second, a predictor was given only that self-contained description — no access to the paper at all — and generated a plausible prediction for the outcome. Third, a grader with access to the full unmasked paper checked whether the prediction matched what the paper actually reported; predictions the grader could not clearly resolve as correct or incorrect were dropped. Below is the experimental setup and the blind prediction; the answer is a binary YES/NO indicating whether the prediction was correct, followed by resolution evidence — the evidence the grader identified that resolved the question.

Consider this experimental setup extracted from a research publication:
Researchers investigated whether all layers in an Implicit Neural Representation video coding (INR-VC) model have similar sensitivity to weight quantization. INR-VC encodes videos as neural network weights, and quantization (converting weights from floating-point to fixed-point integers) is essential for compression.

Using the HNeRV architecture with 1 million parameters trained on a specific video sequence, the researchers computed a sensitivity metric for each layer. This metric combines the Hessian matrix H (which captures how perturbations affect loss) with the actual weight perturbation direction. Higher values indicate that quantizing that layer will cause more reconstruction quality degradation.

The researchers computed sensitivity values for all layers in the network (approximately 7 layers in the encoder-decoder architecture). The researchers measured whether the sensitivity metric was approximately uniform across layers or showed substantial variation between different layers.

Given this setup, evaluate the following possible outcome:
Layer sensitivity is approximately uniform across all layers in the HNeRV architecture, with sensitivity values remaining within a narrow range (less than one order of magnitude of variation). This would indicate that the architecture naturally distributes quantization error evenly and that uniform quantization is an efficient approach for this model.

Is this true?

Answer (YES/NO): NO